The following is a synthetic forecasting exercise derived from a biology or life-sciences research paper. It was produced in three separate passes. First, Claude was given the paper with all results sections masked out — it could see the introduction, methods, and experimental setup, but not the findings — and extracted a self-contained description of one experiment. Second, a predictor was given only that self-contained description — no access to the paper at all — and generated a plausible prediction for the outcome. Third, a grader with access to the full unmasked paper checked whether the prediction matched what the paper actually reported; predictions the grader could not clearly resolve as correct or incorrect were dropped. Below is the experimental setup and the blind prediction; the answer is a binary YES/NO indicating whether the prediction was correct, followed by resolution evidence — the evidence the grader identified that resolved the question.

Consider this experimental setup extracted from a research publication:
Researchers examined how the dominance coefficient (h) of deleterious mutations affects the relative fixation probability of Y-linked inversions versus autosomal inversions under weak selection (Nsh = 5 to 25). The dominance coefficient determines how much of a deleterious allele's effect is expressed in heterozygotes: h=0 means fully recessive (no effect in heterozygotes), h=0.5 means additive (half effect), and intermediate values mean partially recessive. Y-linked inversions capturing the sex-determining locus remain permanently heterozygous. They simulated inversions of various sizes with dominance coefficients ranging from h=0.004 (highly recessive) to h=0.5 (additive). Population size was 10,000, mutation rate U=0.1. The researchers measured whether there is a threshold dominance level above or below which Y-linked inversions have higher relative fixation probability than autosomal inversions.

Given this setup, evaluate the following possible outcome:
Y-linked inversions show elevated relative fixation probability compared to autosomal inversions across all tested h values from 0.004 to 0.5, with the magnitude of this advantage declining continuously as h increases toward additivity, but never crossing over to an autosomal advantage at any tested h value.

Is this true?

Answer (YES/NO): NO